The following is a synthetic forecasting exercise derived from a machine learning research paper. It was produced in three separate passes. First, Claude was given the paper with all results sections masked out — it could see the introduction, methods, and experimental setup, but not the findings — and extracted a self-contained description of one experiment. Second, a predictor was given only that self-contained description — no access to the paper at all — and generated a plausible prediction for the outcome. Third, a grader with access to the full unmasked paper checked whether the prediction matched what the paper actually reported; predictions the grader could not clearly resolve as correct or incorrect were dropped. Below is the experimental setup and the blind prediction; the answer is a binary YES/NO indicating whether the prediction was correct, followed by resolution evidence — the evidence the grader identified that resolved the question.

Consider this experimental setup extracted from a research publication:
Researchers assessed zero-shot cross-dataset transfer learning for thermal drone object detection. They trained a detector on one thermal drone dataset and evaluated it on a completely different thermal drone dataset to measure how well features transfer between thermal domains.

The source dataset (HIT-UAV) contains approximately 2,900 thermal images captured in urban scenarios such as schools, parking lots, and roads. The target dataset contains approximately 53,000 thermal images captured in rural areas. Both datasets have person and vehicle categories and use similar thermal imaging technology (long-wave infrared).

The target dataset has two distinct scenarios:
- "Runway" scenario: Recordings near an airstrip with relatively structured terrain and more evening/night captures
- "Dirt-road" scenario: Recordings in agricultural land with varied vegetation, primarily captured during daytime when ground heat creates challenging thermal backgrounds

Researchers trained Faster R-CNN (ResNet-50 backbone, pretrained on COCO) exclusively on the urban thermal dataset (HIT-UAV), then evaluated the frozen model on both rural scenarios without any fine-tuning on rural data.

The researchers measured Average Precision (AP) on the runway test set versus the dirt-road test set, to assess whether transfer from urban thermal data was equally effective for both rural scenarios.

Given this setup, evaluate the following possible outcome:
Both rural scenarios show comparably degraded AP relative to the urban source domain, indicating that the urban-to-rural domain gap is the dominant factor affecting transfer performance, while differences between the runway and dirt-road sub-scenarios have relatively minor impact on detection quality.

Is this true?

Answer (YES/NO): NO